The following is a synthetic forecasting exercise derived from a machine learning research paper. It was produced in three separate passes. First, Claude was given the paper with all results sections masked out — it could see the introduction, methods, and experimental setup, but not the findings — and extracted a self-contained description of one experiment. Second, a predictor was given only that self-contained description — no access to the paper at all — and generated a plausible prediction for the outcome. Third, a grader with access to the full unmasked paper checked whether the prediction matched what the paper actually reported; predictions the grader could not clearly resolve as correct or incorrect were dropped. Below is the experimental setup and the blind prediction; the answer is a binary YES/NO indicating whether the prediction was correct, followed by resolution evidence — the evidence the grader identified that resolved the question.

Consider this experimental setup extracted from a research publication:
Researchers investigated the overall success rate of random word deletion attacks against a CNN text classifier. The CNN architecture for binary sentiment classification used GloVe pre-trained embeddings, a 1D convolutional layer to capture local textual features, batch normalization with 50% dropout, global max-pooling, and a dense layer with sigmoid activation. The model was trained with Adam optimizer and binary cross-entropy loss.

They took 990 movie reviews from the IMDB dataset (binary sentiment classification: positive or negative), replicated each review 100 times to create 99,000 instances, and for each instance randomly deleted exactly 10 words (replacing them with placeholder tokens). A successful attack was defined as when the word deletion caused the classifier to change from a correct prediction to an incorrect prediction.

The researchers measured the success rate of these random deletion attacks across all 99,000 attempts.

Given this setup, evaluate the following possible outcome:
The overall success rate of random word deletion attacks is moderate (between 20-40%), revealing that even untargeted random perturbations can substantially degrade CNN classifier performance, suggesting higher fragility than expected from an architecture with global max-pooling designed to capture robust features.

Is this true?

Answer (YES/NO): NO